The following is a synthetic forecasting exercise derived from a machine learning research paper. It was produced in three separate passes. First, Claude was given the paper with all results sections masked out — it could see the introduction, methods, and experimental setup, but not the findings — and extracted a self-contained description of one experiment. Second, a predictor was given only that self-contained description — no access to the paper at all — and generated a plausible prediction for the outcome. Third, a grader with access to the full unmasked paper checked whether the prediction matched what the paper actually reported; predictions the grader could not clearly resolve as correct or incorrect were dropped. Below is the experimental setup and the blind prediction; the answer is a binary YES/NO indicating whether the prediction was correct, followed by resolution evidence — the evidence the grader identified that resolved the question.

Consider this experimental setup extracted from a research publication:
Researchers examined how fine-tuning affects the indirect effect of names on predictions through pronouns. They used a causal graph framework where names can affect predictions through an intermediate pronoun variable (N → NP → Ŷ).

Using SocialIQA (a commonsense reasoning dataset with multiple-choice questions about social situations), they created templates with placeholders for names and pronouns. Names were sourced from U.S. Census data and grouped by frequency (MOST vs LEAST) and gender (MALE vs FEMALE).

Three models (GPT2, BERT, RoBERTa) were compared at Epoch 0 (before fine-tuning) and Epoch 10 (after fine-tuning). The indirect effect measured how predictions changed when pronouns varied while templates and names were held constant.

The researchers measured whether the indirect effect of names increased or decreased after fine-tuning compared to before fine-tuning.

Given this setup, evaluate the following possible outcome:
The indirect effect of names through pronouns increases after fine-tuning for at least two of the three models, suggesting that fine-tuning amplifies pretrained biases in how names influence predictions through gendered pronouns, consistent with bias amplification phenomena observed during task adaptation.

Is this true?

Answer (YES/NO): NO